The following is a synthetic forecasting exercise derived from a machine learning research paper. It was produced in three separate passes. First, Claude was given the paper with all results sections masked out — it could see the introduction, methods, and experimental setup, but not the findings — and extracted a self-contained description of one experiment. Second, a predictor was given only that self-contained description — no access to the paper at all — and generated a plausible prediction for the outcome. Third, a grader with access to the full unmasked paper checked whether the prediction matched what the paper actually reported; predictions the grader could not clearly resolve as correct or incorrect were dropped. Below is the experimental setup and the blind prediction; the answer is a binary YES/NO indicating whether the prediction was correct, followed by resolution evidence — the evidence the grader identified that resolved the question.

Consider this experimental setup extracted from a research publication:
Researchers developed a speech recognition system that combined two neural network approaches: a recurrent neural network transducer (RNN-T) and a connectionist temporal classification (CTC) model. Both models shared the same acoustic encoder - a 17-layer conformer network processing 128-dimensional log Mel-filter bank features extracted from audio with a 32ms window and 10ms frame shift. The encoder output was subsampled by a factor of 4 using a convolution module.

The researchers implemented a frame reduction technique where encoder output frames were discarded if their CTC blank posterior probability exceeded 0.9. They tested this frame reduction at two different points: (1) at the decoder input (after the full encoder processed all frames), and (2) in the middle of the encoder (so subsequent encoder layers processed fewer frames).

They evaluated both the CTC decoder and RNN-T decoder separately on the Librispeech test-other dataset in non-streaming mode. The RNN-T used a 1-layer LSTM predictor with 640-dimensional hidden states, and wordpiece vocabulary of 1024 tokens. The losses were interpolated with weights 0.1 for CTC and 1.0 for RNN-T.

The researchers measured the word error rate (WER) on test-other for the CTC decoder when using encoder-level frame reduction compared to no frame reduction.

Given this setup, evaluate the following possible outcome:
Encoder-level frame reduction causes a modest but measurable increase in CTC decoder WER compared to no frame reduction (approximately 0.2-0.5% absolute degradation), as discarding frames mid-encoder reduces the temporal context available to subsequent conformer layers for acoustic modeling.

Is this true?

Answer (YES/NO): NO